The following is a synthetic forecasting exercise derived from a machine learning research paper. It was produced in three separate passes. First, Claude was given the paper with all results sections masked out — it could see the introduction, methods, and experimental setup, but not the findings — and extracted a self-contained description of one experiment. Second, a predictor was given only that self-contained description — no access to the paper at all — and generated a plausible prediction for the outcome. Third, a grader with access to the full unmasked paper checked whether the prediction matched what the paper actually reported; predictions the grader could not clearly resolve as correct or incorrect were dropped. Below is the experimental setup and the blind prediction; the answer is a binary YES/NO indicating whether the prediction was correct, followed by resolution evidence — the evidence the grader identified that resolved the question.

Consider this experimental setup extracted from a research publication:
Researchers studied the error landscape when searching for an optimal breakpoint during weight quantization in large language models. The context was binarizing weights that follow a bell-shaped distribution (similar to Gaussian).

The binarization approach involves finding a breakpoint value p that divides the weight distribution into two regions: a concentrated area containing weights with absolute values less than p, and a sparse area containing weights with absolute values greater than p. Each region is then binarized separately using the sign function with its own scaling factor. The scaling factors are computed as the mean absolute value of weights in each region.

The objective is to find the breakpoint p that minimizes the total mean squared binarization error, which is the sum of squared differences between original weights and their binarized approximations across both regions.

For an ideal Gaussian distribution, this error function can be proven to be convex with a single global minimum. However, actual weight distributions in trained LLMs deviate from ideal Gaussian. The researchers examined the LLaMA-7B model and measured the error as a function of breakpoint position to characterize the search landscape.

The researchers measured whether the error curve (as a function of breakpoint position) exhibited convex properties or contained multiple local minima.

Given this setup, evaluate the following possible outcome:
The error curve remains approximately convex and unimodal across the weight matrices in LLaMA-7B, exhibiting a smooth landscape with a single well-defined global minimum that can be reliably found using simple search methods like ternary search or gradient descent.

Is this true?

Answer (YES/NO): YES